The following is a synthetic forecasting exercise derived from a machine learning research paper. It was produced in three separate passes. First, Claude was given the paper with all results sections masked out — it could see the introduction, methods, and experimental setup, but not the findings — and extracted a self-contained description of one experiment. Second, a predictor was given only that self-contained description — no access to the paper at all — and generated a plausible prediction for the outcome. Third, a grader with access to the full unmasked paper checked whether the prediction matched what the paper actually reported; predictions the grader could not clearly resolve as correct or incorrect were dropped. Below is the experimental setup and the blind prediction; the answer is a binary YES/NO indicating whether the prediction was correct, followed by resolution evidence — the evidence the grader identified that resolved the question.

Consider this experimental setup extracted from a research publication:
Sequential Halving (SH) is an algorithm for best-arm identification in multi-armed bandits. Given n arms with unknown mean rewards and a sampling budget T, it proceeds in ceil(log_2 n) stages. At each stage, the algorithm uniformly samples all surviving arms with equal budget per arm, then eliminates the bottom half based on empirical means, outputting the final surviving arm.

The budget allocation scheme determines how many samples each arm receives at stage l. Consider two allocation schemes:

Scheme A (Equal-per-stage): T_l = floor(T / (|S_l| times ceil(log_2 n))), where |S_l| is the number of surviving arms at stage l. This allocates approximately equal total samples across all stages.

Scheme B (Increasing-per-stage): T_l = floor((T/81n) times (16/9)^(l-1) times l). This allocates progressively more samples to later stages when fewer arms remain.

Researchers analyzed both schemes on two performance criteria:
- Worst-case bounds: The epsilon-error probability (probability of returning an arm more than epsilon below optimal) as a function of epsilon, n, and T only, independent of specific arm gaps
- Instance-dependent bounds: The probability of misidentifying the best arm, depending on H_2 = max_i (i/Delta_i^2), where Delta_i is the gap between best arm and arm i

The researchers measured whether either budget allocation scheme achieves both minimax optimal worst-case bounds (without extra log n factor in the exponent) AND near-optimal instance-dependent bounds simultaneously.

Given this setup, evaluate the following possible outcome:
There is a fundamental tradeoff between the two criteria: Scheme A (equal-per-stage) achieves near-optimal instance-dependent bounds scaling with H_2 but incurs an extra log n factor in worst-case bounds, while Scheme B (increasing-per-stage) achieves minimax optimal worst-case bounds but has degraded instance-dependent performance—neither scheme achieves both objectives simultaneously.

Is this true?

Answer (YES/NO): YES